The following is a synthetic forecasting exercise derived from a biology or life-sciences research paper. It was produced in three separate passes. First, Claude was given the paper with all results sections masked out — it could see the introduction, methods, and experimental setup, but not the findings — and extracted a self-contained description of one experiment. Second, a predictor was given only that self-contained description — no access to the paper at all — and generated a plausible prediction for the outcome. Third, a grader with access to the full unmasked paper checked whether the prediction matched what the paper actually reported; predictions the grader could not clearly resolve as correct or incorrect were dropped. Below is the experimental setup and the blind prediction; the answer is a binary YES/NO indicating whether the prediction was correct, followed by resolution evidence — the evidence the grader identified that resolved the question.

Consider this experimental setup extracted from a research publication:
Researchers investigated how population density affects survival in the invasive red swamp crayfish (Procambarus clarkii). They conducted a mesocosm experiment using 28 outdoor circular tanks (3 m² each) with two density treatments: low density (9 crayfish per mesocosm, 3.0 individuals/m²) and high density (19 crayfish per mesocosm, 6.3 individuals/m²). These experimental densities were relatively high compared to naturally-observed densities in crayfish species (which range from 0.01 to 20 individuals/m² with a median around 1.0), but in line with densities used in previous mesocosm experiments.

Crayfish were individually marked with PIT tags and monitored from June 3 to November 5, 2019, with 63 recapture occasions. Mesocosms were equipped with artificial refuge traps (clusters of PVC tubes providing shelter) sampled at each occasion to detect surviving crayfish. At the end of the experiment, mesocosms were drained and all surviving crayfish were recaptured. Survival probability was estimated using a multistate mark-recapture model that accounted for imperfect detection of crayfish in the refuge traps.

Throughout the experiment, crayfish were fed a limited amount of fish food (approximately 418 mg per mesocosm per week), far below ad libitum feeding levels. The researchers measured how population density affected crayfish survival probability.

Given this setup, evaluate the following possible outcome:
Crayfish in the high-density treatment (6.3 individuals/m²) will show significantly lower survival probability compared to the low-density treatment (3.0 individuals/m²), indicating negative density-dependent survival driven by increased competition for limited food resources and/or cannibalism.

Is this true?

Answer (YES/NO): NO